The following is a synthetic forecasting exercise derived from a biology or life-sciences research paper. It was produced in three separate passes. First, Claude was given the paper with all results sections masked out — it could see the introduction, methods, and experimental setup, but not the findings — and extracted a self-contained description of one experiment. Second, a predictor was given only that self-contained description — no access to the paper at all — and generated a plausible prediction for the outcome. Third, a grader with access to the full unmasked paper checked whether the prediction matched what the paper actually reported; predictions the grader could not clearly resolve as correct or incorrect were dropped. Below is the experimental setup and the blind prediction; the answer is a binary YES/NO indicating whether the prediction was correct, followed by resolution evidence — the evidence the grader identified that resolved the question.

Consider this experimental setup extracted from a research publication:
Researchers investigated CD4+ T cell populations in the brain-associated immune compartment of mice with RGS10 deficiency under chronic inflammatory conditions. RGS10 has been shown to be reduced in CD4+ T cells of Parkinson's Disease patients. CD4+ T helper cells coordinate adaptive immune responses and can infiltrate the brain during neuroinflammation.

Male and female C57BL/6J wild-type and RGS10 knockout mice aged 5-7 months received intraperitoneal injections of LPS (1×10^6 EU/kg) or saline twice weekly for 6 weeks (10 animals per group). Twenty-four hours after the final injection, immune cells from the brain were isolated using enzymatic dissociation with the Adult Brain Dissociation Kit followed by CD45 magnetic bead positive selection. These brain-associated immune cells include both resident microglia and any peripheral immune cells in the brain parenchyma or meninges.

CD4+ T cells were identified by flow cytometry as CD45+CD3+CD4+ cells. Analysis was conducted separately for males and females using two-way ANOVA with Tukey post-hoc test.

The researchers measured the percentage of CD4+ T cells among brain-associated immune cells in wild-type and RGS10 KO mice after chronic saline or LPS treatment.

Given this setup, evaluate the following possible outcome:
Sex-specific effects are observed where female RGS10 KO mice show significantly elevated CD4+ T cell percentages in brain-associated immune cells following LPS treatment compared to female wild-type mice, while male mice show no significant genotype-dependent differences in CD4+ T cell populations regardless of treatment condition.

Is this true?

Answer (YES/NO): NO